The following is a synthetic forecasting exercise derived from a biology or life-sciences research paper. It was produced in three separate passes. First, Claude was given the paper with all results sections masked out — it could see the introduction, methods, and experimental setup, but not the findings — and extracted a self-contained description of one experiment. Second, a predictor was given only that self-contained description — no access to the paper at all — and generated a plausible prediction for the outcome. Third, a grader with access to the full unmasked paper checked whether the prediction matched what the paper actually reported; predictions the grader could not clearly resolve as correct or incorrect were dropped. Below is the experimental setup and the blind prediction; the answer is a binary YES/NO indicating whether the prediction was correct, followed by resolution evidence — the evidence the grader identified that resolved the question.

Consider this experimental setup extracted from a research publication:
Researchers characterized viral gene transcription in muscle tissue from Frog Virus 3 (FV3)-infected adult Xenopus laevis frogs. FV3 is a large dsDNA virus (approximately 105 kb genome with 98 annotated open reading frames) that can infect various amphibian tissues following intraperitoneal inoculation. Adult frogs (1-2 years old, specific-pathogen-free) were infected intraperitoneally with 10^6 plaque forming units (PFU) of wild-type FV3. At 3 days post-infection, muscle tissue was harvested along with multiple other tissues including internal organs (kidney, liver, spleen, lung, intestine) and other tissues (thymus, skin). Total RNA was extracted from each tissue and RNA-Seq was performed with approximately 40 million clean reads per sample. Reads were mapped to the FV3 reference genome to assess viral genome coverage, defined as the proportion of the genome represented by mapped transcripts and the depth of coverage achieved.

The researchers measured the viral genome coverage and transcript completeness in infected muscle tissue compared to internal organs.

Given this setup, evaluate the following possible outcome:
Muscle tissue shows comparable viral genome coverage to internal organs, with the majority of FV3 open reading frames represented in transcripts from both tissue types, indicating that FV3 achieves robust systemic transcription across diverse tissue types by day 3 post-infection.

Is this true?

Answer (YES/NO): NO